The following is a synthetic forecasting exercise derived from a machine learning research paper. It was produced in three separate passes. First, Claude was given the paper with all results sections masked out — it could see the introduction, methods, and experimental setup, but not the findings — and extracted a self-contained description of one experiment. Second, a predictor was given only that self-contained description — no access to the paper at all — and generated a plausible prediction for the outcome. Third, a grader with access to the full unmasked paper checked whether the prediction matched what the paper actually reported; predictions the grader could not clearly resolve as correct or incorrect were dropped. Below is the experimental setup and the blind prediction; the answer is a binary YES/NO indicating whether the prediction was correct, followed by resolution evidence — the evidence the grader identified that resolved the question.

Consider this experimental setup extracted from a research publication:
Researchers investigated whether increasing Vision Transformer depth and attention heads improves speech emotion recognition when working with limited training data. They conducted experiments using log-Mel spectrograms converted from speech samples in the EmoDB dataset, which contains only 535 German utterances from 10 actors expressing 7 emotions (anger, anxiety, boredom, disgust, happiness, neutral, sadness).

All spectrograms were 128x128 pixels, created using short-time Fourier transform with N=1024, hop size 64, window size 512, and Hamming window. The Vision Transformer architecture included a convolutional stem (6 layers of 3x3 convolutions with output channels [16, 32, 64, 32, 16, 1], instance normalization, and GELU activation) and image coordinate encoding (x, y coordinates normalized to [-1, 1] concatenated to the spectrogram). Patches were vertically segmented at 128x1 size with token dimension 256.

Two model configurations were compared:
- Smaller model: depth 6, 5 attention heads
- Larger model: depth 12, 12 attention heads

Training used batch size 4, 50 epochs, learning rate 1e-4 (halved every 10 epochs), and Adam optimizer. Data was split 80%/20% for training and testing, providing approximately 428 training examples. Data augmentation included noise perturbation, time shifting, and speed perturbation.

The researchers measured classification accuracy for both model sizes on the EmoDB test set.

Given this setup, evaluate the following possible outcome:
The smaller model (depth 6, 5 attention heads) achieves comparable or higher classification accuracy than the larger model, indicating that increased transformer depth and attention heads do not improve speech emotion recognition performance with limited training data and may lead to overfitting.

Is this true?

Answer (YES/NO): YES